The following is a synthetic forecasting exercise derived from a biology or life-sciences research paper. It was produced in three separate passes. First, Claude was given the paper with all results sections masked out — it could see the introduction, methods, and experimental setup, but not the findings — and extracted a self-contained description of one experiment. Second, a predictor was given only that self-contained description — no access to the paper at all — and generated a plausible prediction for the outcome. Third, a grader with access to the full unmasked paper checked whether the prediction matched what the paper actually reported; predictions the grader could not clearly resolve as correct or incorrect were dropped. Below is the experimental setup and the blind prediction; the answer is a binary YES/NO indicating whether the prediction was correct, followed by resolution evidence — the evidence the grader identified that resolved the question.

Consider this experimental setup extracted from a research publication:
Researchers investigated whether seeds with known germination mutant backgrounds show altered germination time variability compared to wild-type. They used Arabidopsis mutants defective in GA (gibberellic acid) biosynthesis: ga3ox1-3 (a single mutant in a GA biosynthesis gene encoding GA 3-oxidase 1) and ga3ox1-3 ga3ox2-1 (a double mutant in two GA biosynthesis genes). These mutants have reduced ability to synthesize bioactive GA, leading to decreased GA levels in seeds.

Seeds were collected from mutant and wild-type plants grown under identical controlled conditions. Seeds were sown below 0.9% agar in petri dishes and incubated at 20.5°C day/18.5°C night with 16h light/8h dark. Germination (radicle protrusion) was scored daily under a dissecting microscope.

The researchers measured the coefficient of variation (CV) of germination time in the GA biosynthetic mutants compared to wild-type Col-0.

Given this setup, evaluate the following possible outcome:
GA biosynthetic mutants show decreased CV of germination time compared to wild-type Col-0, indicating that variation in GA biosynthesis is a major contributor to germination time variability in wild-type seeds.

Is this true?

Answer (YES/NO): NO